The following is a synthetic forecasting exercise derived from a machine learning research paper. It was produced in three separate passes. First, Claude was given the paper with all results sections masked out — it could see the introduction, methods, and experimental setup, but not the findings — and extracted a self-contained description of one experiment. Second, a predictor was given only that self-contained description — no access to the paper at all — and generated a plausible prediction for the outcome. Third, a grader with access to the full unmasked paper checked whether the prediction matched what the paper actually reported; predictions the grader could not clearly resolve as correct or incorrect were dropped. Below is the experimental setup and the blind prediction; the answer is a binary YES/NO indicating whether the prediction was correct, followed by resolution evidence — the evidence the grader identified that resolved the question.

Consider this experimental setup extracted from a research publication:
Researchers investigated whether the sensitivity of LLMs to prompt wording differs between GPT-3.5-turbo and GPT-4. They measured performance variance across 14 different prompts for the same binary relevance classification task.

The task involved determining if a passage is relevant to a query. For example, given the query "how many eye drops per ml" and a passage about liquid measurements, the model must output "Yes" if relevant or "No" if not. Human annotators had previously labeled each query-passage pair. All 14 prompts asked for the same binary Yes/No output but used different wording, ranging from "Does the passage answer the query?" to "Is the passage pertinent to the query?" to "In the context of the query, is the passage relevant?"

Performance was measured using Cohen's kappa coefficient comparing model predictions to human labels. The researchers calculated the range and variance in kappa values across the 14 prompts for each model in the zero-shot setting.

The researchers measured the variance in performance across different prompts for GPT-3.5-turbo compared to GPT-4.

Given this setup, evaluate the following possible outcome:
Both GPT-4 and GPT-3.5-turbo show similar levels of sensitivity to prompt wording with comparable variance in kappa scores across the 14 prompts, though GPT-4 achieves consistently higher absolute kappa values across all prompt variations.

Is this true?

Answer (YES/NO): NO